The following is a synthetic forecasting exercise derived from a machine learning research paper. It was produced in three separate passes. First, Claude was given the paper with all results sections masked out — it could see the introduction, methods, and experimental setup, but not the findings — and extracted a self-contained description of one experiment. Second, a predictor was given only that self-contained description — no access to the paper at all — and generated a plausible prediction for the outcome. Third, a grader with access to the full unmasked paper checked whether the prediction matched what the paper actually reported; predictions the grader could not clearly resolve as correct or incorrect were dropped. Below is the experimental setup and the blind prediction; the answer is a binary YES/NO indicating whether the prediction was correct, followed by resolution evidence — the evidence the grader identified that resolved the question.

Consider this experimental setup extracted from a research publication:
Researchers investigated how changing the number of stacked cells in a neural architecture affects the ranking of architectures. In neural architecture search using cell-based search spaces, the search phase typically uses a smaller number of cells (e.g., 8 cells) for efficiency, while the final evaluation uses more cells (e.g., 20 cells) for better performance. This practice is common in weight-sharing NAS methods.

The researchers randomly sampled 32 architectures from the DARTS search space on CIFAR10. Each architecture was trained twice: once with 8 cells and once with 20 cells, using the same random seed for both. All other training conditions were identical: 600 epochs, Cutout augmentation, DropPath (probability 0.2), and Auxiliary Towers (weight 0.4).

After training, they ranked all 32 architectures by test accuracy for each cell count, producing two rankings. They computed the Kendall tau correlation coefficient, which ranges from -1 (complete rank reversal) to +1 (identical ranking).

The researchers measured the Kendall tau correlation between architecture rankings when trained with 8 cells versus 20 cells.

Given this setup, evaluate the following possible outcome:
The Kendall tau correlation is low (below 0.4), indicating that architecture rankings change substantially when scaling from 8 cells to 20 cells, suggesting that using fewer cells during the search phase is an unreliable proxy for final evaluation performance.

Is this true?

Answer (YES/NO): NO